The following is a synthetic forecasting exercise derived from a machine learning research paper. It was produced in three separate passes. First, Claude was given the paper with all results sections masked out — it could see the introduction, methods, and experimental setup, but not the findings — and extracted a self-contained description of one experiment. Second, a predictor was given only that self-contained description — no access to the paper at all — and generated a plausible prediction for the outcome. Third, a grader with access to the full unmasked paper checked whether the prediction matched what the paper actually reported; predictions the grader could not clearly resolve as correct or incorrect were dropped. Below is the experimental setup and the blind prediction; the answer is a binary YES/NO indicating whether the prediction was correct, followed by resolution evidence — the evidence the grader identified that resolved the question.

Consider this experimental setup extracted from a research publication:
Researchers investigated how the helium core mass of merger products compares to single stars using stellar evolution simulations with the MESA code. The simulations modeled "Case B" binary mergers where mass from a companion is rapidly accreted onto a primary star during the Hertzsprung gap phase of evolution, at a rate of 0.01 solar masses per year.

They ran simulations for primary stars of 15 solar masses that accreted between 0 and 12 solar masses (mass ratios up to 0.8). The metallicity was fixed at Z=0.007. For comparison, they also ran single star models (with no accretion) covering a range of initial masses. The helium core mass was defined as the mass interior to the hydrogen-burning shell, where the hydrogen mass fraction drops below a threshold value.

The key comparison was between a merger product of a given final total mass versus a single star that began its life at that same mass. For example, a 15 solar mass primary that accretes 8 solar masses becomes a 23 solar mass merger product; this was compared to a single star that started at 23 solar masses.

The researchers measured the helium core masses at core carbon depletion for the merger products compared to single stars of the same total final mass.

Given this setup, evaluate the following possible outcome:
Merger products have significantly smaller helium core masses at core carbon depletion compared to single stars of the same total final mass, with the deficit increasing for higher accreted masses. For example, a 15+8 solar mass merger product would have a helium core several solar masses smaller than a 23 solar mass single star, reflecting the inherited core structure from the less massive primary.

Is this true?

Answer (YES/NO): YES